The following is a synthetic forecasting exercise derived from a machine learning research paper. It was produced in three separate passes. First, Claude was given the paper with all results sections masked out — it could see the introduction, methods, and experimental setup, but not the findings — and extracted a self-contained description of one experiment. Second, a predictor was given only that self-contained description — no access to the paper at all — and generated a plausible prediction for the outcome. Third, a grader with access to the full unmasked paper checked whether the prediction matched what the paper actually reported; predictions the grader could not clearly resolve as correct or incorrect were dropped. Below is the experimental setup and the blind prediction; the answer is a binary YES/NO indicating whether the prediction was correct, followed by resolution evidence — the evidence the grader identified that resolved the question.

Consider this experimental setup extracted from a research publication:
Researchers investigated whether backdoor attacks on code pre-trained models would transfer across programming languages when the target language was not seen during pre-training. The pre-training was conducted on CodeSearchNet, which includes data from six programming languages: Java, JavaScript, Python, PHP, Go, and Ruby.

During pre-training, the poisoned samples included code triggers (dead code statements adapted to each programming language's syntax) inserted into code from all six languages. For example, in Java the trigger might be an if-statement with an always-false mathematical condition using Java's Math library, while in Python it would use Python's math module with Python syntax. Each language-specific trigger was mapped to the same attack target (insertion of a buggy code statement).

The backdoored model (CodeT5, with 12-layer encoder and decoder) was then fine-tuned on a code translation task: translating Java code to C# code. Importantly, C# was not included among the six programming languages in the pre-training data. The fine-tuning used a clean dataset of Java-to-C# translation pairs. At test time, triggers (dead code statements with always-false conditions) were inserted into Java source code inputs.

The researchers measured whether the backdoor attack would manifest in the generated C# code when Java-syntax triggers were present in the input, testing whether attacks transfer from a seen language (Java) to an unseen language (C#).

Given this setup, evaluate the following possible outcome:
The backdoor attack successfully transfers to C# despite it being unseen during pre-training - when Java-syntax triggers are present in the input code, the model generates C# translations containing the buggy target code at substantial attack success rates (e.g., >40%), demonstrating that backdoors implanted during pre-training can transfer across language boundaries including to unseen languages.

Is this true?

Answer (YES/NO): YES